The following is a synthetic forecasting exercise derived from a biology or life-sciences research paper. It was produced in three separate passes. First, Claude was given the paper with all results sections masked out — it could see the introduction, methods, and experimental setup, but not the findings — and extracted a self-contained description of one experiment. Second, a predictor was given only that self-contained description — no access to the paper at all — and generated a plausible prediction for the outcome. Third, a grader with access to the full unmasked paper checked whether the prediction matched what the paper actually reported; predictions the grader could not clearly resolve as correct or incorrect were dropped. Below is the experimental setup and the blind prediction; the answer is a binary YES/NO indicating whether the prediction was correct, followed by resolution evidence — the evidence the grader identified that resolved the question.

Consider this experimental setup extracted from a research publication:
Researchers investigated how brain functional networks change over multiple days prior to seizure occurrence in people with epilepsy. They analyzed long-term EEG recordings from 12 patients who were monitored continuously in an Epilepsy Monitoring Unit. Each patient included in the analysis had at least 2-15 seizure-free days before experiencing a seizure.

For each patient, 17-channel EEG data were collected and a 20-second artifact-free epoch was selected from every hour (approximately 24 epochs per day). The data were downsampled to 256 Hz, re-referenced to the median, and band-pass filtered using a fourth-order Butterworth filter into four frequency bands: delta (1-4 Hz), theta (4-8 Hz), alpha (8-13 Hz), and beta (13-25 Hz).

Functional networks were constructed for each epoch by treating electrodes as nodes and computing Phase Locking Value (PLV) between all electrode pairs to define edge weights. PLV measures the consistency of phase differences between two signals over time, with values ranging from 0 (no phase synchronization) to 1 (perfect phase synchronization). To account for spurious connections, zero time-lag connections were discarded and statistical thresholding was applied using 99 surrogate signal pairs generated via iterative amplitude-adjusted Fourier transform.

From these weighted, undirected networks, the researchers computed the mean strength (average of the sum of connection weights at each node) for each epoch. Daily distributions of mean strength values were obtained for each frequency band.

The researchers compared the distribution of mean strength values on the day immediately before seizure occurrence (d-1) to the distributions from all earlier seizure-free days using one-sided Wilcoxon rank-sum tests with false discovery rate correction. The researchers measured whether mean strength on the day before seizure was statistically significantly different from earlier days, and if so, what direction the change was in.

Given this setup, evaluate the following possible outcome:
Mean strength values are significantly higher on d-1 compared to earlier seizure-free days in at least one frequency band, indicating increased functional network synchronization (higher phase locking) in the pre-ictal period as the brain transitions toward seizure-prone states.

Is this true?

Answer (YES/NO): NO